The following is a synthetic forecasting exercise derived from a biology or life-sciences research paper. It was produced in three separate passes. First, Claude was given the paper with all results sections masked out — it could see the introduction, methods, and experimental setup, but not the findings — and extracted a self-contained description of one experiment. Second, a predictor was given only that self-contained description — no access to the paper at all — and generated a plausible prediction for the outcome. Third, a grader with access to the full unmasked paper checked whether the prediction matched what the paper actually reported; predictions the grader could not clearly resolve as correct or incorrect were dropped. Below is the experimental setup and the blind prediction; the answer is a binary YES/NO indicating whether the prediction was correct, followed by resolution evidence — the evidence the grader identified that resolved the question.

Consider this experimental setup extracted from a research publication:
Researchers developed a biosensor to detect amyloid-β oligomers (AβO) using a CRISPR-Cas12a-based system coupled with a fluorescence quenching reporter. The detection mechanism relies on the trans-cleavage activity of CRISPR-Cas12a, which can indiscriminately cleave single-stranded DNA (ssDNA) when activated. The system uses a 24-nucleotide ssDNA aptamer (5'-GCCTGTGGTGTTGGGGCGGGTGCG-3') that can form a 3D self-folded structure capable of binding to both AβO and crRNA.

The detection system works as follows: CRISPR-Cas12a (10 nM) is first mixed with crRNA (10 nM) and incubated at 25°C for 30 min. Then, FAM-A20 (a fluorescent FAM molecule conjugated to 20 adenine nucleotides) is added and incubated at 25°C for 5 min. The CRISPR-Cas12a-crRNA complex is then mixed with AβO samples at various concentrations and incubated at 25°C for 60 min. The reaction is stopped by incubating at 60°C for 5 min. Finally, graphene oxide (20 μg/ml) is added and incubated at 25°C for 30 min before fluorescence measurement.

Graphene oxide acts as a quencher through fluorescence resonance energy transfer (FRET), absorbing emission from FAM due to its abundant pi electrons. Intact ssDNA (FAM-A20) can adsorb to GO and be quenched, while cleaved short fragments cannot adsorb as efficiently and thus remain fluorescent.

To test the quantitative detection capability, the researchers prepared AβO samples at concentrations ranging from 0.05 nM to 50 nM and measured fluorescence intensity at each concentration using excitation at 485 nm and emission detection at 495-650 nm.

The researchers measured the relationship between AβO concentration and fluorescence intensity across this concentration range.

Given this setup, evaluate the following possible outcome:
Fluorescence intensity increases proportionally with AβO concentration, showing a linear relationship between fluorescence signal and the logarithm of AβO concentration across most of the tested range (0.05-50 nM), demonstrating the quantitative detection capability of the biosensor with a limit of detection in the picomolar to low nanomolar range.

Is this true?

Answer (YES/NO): NO